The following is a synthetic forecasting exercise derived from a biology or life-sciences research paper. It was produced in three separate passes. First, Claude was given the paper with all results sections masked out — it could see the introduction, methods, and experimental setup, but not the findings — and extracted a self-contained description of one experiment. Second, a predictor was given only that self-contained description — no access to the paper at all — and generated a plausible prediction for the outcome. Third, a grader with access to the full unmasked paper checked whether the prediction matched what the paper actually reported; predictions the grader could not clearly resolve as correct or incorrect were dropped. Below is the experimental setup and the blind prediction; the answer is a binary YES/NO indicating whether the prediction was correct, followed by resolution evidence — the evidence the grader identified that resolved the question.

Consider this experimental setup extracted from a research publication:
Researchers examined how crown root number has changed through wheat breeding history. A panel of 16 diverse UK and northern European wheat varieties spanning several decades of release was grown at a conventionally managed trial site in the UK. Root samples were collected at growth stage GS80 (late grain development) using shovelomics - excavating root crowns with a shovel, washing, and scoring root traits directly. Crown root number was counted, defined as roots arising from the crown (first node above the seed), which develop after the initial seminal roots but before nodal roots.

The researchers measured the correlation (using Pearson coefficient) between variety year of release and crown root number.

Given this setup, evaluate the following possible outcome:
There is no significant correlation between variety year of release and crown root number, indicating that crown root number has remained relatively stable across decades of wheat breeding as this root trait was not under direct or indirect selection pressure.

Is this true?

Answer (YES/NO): NO